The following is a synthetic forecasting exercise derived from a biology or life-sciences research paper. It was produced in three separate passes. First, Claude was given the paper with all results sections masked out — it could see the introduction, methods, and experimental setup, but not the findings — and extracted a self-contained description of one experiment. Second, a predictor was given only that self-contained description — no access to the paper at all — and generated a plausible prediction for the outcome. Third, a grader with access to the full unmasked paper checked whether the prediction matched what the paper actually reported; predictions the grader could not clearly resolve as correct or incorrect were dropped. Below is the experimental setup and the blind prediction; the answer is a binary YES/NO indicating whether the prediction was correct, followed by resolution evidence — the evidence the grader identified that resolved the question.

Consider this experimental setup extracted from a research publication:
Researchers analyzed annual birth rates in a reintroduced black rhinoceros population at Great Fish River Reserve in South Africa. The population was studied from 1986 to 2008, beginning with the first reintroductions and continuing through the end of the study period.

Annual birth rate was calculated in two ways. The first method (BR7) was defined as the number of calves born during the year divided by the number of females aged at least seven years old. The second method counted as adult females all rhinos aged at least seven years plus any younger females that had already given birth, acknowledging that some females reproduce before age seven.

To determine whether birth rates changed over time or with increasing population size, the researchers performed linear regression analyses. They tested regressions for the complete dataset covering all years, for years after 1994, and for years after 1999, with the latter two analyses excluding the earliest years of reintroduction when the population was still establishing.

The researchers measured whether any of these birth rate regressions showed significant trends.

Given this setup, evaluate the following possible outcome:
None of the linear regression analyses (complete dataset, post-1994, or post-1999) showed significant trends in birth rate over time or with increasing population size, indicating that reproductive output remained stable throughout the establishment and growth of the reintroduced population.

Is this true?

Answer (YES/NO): YES